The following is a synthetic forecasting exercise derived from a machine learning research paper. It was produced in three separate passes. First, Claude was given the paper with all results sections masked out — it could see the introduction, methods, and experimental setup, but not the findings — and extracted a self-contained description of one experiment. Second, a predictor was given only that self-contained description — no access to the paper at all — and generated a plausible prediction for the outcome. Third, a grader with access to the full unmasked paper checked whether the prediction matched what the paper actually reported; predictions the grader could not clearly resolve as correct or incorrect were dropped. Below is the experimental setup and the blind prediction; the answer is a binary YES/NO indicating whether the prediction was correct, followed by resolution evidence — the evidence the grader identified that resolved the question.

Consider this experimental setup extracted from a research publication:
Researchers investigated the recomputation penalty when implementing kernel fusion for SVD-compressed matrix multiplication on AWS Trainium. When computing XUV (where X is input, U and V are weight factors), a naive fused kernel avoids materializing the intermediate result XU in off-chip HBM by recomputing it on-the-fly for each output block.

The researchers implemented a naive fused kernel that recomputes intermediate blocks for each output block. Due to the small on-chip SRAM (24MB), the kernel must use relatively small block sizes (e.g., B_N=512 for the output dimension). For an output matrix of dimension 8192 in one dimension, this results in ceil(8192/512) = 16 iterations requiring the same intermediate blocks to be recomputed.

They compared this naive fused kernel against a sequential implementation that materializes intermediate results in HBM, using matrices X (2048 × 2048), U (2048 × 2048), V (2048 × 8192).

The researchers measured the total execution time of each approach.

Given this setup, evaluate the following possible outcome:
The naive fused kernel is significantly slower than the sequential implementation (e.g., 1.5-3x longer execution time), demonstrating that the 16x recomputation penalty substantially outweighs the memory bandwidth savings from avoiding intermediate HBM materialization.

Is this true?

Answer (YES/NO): NO